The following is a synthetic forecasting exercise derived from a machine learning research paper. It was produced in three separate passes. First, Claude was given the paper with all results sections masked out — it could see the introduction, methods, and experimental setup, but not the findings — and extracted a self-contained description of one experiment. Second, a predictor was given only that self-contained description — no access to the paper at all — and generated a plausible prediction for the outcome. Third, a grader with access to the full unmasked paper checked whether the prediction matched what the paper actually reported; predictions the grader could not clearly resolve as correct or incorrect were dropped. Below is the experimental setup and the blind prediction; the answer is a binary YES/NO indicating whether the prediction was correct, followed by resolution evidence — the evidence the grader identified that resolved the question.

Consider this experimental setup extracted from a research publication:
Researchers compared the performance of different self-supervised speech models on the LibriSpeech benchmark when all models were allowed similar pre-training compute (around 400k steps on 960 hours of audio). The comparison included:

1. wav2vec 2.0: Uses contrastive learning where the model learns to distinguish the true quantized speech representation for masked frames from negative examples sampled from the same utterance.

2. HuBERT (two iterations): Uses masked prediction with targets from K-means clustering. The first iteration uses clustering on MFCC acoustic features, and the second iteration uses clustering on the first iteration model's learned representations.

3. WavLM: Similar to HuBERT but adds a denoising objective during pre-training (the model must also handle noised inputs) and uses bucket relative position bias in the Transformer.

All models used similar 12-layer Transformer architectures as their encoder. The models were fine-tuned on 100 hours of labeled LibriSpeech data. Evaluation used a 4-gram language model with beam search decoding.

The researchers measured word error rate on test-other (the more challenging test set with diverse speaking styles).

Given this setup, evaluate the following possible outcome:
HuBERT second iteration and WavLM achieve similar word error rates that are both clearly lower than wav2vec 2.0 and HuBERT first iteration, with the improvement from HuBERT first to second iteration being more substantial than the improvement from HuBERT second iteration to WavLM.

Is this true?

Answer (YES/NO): NO